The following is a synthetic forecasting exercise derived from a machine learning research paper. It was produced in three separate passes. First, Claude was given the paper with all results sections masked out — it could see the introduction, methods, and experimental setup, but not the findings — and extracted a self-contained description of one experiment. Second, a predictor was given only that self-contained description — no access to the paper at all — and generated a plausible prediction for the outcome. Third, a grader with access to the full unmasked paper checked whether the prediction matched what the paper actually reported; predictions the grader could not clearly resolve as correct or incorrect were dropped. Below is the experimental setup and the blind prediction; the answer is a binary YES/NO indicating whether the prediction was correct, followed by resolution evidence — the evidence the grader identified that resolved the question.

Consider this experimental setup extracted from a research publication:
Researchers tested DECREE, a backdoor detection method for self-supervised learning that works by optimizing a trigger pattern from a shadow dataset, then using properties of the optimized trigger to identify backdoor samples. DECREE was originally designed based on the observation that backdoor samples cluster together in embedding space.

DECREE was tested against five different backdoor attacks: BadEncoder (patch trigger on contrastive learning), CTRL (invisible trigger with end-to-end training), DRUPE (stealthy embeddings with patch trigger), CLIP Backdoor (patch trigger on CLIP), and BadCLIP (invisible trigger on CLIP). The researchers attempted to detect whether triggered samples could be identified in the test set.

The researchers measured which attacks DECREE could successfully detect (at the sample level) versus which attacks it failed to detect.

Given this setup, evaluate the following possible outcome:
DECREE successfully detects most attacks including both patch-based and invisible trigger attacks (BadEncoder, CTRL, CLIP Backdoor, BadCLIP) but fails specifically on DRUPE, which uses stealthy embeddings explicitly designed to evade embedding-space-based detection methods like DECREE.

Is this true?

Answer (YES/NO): NO